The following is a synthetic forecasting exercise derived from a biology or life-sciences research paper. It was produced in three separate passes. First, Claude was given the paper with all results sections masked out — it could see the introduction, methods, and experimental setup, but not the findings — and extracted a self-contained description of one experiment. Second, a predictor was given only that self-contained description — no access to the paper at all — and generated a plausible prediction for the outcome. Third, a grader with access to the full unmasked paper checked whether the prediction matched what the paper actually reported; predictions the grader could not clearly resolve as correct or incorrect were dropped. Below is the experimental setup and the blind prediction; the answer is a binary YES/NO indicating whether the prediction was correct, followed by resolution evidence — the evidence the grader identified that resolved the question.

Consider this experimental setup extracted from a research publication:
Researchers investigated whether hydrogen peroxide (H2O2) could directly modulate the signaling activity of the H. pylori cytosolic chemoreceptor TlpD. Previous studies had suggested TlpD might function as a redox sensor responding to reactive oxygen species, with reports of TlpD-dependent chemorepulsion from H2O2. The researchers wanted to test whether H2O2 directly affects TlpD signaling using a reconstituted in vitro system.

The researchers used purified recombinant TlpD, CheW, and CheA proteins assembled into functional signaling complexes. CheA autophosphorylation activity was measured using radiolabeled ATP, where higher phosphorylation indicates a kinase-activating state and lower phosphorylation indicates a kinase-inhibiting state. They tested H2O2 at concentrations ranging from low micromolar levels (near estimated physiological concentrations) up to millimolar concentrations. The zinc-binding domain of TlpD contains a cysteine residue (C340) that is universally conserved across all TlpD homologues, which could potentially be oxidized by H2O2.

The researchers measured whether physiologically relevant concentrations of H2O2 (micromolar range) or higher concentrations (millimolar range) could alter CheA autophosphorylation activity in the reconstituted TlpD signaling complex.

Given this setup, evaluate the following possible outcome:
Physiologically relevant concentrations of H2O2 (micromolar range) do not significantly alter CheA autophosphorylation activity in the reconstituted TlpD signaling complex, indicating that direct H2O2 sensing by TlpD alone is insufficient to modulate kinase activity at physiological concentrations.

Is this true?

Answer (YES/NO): YES